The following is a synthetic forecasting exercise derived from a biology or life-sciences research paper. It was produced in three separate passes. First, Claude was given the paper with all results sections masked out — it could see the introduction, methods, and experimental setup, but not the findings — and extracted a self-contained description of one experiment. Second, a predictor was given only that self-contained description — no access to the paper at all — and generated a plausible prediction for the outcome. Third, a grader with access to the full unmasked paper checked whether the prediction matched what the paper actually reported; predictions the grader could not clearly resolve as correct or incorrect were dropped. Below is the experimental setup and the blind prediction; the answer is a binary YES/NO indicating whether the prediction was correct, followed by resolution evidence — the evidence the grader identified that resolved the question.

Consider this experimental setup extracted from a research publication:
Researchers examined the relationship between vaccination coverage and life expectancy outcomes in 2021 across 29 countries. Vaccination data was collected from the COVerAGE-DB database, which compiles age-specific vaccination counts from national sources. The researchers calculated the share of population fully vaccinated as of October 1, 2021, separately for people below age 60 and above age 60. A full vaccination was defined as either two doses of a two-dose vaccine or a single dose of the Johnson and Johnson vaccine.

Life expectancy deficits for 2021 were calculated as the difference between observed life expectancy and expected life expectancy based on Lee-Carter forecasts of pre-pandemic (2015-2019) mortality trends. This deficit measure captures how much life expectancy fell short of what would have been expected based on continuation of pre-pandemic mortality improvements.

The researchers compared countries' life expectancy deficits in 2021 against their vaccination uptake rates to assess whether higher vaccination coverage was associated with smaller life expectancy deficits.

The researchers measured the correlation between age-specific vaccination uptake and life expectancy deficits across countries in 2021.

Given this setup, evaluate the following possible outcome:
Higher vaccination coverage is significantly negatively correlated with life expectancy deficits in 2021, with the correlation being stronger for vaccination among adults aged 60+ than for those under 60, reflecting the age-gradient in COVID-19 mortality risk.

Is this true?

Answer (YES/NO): NO